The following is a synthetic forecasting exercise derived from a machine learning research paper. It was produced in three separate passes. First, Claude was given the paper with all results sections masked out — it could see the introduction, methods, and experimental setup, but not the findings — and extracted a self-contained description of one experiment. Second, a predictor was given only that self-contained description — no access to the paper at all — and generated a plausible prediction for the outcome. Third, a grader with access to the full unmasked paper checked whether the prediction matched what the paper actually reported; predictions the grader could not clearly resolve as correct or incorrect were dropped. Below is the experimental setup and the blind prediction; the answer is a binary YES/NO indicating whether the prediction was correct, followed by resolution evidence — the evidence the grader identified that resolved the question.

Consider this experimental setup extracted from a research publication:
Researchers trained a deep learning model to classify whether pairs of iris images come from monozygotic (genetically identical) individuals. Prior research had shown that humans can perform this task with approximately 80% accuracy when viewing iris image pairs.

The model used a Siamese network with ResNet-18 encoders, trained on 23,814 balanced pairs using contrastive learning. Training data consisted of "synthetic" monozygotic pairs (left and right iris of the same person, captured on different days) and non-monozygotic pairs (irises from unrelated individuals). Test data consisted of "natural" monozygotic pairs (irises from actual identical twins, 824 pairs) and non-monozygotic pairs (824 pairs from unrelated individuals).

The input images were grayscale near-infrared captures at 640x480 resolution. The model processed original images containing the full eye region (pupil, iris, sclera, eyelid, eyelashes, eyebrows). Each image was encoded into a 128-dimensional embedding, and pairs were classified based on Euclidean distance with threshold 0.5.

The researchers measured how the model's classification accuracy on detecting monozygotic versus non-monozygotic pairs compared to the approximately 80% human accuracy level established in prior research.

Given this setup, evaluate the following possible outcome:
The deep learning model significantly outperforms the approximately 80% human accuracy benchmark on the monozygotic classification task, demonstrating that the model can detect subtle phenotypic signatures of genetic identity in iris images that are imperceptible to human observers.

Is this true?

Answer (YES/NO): NO